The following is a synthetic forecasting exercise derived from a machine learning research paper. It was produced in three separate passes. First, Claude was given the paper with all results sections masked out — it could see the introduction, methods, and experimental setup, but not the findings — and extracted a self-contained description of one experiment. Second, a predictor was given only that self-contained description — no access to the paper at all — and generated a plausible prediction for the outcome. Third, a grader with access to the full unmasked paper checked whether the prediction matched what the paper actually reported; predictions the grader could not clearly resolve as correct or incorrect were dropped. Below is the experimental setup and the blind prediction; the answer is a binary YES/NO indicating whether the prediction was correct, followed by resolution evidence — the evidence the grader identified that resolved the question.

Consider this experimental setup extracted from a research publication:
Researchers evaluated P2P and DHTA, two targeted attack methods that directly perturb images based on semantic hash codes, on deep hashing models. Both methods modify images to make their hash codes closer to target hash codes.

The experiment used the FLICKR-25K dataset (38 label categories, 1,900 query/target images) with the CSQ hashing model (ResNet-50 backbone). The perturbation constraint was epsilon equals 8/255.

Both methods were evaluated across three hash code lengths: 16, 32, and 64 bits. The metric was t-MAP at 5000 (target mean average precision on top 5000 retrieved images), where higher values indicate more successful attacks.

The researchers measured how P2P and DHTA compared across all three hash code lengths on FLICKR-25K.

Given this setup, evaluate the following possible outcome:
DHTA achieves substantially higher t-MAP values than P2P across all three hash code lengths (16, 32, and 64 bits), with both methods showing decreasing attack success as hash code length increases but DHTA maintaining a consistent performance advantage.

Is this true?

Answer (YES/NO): NO